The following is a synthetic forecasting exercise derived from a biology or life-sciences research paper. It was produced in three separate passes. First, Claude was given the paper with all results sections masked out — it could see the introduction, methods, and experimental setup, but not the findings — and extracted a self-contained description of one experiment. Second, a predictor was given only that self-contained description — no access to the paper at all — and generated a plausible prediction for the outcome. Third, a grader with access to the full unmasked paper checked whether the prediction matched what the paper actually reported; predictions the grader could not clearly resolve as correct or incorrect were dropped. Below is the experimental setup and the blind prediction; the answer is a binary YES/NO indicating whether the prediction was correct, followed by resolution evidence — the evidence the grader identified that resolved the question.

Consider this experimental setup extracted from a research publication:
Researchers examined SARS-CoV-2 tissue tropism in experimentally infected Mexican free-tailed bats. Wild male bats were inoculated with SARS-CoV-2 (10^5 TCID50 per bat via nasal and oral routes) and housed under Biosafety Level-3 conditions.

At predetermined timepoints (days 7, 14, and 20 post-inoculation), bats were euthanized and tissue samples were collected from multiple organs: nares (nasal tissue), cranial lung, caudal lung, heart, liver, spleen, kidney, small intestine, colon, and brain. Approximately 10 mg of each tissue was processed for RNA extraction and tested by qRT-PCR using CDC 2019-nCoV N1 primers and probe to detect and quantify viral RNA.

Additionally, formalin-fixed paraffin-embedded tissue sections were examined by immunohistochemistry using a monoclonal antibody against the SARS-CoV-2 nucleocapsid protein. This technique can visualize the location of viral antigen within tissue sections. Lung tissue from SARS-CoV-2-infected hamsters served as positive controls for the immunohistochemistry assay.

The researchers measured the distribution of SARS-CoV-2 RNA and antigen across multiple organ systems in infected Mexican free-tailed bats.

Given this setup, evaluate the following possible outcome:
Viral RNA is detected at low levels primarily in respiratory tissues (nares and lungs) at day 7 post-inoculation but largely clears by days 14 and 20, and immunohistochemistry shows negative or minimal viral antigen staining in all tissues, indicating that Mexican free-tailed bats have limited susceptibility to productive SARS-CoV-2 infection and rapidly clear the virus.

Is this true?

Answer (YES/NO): NO